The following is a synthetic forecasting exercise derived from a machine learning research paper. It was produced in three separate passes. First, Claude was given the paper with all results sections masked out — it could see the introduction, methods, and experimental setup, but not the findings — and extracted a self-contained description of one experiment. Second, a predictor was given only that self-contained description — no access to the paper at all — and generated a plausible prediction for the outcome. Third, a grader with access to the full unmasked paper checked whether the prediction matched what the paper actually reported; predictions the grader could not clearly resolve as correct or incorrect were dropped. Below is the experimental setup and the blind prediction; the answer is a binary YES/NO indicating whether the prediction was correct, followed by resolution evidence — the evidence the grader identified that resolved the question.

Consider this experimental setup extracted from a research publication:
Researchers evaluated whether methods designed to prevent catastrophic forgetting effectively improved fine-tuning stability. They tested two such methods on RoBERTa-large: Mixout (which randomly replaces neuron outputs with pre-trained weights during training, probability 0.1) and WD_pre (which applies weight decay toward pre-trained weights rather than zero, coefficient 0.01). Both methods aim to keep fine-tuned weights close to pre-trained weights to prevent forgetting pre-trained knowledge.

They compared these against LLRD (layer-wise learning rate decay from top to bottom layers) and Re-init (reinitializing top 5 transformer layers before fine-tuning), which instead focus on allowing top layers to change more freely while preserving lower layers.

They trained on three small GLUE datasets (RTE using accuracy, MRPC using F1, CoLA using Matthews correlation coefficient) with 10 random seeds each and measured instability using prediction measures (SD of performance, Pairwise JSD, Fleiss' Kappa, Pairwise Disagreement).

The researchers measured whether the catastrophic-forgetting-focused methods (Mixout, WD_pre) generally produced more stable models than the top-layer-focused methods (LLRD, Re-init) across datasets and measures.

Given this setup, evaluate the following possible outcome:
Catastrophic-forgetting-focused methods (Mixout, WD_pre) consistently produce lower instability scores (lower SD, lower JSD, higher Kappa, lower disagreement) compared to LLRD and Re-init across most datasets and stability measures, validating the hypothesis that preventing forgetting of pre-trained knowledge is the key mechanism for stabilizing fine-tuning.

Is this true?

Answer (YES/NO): NO